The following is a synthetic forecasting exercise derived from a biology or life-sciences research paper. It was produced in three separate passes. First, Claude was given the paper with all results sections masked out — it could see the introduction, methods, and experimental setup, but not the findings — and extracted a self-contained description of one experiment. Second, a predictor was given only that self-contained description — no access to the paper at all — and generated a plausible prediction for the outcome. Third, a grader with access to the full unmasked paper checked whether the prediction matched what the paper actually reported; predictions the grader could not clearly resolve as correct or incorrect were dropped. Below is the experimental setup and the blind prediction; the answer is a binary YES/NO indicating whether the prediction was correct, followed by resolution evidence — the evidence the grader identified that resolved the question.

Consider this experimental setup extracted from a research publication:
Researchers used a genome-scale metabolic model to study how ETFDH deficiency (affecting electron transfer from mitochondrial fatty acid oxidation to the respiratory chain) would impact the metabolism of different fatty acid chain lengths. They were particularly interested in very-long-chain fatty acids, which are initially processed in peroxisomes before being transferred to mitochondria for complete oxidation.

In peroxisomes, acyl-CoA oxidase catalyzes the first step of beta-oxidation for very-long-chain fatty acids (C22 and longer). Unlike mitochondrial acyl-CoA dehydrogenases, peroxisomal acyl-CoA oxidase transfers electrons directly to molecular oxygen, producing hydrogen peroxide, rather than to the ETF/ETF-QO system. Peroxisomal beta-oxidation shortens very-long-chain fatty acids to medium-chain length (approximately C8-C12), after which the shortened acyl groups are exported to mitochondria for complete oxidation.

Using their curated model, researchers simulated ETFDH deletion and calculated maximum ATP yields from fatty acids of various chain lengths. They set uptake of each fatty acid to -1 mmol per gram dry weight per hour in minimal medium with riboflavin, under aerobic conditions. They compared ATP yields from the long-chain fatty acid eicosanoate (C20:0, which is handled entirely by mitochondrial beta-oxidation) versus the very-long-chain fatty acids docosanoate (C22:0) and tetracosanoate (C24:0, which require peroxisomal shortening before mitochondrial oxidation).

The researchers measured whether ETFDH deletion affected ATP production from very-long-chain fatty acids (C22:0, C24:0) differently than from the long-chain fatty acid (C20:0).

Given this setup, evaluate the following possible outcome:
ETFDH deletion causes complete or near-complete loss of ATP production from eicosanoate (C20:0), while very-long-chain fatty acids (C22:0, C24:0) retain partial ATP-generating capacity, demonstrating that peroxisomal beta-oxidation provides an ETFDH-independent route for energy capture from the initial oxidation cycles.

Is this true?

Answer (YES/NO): NO